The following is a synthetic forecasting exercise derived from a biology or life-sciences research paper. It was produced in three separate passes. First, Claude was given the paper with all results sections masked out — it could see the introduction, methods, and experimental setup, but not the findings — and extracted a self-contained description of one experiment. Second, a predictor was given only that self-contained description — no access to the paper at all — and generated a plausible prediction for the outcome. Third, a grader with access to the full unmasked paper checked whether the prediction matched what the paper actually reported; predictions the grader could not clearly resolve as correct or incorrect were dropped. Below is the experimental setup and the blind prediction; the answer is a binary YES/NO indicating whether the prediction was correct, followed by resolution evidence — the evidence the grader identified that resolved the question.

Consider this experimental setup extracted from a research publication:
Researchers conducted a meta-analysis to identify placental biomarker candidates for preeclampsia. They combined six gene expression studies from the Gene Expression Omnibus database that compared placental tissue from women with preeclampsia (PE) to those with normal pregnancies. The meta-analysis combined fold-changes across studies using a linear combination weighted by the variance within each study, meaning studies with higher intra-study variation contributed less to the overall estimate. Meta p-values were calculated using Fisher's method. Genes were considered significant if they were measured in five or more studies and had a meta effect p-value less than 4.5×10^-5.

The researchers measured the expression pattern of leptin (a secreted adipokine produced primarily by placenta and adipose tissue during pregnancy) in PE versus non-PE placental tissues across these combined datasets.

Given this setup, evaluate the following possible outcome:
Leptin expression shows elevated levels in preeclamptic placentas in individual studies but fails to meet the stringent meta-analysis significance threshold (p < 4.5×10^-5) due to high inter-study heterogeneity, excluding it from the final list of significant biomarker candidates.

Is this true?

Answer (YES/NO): NO